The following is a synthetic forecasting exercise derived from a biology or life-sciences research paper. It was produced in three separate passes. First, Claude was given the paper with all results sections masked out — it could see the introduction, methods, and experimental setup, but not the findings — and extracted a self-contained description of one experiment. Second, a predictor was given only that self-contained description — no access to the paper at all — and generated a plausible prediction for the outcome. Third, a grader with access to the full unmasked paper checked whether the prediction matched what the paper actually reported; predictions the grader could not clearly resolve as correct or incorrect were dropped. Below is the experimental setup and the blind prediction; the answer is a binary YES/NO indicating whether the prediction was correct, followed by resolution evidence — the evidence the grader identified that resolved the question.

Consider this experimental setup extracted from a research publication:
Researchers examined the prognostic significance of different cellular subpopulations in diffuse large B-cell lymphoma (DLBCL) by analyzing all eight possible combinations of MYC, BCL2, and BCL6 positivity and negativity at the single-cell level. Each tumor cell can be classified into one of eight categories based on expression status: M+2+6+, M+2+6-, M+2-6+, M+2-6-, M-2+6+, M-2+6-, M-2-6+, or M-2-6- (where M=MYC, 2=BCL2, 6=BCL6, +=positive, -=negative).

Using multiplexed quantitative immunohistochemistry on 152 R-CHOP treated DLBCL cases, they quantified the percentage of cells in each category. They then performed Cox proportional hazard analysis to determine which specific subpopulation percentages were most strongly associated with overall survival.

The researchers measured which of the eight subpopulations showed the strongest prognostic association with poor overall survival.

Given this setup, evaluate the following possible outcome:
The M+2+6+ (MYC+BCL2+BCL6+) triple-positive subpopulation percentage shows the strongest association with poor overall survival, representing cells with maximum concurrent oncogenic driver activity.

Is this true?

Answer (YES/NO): NO